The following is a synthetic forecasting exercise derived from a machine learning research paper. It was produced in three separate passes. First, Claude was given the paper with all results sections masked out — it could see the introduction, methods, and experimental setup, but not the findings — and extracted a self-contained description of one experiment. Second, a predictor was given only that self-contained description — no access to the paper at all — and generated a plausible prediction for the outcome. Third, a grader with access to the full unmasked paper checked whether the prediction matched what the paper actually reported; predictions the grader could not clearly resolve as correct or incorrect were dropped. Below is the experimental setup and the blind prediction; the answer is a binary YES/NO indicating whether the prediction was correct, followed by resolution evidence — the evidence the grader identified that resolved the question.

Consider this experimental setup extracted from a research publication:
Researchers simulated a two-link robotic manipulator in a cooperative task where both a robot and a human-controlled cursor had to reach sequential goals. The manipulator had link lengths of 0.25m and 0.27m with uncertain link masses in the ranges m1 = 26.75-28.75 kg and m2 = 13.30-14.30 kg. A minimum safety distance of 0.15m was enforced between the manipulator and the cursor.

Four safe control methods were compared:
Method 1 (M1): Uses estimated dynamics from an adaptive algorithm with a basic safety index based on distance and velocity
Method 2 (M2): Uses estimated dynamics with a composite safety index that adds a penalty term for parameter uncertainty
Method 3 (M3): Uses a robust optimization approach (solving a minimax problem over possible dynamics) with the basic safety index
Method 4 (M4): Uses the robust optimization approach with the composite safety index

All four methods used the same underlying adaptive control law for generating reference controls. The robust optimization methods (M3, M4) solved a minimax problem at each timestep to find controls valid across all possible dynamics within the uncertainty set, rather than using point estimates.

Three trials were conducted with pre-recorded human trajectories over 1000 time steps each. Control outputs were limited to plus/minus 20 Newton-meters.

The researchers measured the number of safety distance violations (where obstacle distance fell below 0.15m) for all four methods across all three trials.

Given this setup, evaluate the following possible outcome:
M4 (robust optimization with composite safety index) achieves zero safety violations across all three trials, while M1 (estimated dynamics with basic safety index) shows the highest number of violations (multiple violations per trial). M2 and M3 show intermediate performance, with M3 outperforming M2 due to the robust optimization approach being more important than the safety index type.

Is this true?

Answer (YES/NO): NO